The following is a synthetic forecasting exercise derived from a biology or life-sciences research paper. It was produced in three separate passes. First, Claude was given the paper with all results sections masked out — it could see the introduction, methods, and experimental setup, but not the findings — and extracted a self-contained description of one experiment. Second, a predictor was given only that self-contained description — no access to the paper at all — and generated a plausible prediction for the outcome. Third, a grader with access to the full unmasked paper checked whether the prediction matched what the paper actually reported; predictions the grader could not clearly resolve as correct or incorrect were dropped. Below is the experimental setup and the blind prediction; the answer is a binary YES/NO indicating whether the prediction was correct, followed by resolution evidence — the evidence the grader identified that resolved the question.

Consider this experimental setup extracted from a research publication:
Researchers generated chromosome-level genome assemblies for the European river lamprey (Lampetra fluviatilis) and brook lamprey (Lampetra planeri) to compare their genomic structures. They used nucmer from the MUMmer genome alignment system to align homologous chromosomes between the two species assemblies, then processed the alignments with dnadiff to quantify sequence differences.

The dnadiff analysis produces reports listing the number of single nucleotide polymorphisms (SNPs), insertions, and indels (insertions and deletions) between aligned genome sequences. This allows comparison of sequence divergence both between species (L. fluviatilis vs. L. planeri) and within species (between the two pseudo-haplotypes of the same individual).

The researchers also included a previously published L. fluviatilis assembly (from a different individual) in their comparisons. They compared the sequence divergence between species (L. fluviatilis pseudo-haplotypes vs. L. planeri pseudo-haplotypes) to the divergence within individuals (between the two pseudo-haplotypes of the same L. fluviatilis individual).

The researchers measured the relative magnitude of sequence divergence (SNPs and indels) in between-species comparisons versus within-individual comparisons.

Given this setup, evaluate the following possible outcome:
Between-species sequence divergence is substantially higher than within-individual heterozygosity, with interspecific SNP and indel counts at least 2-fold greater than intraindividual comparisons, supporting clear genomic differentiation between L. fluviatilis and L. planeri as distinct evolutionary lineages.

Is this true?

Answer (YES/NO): NO